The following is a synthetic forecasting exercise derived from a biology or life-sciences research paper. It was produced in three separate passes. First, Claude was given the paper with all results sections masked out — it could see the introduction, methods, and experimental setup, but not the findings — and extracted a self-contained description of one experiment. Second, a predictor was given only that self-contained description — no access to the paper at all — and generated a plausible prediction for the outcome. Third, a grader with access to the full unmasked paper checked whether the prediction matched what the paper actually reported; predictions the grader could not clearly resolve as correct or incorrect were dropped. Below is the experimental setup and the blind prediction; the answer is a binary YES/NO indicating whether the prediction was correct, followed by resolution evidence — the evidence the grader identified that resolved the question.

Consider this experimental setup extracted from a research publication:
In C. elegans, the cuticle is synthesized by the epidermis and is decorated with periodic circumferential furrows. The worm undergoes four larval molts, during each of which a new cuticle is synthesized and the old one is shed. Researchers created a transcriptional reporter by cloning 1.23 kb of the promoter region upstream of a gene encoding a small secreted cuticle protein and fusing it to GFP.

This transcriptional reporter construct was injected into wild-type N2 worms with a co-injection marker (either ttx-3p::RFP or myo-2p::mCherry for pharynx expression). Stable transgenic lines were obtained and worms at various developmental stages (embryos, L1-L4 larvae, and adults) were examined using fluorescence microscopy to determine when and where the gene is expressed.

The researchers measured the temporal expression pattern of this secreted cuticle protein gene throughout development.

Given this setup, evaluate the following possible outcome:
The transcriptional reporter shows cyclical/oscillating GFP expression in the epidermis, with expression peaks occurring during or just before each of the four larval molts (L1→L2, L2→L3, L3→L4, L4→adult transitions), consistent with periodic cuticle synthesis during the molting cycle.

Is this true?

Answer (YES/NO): NO